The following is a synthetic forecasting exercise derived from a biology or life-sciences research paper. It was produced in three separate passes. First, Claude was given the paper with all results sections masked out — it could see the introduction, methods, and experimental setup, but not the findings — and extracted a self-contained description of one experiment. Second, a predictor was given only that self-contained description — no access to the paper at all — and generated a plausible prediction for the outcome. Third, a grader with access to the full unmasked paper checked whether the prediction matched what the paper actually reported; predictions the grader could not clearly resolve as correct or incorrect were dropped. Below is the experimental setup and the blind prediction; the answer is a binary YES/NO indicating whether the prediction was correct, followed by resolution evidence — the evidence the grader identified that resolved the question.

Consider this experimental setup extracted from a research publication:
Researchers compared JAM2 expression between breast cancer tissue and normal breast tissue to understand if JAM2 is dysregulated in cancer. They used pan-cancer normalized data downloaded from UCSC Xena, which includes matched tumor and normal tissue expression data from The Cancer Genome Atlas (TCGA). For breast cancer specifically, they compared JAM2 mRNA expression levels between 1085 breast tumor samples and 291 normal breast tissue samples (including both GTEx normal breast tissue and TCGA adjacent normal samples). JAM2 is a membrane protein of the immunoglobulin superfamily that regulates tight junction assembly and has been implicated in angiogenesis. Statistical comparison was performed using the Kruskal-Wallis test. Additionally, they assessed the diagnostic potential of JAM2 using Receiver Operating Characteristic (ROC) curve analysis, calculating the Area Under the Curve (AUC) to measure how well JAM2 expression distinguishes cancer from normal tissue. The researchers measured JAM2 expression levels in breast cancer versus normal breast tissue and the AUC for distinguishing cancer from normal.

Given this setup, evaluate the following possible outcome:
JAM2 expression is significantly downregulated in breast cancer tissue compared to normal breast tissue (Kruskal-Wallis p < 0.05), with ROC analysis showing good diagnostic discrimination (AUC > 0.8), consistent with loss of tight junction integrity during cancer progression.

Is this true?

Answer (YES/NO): YES